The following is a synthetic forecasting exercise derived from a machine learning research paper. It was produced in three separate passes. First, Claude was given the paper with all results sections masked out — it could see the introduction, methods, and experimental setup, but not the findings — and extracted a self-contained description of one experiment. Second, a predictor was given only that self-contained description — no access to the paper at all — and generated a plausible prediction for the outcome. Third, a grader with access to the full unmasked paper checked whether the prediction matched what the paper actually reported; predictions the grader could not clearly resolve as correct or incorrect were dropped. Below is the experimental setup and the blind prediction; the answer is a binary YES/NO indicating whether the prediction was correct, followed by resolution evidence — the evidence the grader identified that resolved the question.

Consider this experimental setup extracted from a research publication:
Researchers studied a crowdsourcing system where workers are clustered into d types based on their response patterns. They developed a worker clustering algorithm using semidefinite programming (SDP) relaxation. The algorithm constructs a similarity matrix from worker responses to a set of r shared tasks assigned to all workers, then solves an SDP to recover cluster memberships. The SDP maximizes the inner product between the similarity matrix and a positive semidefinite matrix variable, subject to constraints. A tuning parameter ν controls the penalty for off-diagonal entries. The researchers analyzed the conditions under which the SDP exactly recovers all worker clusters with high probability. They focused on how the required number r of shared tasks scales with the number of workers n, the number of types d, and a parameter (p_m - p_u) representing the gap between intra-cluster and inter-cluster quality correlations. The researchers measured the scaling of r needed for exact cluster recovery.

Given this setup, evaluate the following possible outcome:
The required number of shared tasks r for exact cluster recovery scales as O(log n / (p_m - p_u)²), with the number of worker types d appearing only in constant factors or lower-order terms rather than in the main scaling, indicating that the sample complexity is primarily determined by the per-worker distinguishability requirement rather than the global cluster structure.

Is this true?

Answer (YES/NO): NO